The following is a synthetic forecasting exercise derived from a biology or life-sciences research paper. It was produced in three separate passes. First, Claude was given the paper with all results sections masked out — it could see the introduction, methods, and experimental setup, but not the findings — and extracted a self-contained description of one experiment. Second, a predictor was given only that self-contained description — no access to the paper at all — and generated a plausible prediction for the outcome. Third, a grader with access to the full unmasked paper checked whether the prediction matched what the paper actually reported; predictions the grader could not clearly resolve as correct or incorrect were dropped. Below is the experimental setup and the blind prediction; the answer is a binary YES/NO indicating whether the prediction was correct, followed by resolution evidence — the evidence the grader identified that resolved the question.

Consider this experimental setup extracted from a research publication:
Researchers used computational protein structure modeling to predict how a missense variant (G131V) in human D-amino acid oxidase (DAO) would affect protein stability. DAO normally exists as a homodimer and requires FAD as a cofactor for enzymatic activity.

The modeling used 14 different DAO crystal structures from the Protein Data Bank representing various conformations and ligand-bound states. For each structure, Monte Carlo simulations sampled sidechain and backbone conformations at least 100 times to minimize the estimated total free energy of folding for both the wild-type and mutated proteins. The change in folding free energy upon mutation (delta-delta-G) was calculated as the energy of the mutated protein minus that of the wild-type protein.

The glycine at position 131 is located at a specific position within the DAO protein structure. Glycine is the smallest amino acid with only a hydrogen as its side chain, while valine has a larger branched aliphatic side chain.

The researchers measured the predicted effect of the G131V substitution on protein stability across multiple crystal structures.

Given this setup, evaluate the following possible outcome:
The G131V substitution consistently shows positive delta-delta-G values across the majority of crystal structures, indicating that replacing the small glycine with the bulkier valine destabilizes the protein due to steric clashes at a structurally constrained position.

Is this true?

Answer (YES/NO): YES